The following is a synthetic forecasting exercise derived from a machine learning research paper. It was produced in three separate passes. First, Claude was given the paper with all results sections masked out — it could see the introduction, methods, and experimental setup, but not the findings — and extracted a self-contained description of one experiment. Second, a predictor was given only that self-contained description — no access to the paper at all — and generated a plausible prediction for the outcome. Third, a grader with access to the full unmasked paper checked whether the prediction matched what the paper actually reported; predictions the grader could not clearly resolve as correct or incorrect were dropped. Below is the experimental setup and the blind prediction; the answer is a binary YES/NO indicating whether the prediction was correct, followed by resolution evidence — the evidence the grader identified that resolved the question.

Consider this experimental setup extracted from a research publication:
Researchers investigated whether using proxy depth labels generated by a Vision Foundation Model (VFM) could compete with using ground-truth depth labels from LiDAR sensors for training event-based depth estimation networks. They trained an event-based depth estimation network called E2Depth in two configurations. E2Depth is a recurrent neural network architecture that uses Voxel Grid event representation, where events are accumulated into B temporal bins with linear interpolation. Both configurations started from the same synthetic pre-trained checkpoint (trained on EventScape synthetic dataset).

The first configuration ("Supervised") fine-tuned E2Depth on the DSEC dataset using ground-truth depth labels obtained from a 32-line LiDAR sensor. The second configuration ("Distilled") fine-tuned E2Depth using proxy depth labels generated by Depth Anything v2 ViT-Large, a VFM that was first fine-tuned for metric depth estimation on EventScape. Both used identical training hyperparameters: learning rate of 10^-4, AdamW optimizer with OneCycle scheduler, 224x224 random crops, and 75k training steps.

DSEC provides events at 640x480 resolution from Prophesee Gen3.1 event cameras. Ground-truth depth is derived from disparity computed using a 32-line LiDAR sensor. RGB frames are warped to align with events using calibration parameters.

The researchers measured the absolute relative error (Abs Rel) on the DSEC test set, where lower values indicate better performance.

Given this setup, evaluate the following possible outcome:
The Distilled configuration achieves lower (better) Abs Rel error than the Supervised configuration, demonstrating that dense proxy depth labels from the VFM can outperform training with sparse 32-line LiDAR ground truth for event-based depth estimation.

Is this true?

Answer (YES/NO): NO